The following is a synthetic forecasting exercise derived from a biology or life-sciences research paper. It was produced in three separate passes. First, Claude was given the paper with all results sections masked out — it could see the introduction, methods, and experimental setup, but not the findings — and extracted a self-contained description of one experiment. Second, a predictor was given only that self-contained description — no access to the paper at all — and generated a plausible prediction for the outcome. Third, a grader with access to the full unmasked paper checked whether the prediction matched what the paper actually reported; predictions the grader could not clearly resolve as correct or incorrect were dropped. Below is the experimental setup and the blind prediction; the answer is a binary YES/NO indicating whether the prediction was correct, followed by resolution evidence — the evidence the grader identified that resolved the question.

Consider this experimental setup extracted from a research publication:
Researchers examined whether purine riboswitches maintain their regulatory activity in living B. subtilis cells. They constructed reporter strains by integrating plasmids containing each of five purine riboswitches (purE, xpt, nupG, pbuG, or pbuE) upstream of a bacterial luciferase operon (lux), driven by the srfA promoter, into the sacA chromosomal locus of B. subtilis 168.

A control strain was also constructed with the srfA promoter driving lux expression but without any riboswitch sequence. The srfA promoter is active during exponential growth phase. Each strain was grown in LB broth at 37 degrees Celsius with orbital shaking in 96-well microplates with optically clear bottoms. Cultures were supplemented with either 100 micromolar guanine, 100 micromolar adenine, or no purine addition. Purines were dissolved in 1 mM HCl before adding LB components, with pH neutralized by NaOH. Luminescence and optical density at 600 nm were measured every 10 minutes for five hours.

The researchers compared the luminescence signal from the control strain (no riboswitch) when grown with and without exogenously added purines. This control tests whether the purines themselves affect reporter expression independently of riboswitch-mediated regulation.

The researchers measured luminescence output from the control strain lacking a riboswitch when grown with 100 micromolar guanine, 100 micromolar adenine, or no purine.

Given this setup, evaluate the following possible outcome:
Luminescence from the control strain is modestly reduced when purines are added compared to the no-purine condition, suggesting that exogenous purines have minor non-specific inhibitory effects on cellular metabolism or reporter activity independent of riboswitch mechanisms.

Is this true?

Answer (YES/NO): NO